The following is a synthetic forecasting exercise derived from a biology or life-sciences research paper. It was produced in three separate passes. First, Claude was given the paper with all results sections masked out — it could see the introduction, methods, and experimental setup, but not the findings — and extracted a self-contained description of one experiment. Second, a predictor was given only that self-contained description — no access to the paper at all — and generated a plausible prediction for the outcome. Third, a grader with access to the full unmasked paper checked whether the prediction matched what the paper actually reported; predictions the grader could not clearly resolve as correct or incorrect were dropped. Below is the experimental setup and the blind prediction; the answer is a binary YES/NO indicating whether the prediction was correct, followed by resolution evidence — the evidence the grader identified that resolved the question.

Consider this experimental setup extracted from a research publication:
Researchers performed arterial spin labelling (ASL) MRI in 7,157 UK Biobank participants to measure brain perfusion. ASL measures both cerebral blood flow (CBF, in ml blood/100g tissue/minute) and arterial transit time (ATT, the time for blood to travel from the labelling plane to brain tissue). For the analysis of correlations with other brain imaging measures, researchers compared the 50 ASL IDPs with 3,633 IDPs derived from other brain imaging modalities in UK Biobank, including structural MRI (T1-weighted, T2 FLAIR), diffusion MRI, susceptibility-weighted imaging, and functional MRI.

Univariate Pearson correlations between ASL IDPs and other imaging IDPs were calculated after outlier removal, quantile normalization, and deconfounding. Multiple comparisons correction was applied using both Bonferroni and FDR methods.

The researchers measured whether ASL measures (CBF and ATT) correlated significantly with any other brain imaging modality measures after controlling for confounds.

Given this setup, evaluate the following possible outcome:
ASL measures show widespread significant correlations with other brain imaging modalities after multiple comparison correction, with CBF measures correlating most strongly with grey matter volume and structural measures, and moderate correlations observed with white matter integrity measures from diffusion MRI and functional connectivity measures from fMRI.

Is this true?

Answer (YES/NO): NO